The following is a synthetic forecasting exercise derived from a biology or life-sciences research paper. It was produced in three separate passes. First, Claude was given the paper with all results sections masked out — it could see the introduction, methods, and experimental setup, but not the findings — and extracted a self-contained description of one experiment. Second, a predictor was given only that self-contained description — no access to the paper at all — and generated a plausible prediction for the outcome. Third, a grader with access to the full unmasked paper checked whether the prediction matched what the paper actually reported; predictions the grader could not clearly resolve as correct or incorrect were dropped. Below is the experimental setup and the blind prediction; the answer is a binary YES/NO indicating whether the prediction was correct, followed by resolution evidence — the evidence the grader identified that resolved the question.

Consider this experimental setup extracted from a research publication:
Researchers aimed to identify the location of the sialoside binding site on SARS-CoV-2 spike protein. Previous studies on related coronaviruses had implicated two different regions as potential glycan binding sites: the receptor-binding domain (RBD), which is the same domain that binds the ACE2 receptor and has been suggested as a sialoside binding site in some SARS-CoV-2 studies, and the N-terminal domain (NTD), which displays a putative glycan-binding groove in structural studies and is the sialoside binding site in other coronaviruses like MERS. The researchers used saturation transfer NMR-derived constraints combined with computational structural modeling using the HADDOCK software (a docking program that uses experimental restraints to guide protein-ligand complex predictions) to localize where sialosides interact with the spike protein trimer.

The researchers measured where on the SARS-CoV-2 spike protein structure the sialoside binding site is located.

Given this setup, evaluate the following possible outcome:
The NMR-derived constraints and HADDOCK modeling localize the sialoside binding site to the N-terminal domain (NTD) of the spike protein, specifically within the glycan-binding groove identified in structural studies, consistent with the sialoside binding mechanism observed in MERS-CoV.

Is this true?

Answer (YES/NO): YES